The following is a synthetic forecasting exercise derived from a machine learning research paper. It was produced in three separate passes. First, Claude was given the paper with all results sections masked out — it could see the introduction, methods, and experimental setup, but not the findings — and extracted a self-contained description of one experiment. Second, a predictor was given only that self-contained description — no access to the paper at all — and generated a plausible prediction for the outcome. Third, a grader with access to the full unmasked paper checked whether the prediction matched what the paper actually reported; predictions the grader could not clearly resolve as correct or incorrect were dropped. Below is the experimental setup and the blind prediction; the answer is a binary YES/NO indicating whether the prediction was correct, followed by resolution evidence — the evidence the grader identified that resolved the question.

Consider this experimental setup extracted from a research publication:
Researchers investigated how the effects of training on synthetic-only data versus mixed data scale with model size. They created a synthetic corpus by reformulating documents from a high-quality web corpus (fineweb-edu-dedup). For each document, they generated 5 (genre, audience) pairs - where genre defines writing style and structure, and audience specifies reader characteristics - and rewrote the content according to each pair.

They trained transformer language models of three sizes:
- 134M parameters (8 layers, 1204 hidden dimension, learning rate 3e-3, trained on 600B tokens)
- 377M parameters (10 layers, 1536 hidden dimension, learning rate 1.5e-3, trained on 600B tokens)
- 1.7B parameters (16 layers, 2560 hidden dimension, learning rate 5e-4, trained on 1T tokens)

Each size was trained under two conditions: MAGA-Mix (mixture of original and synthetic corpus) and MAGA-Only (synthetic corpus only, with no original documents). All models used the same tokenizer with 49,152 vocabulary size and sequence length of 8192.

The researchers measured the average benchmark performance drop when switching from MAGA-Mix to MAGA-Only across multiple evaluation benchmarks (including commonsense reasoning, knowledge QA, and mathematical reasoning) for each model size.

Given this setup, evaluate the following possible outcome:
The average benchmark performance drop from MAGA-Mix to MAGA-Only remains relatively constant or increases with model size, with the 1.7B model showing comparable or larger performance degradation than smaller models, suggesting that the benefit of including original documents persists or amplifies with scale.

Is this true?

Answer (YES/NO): YES